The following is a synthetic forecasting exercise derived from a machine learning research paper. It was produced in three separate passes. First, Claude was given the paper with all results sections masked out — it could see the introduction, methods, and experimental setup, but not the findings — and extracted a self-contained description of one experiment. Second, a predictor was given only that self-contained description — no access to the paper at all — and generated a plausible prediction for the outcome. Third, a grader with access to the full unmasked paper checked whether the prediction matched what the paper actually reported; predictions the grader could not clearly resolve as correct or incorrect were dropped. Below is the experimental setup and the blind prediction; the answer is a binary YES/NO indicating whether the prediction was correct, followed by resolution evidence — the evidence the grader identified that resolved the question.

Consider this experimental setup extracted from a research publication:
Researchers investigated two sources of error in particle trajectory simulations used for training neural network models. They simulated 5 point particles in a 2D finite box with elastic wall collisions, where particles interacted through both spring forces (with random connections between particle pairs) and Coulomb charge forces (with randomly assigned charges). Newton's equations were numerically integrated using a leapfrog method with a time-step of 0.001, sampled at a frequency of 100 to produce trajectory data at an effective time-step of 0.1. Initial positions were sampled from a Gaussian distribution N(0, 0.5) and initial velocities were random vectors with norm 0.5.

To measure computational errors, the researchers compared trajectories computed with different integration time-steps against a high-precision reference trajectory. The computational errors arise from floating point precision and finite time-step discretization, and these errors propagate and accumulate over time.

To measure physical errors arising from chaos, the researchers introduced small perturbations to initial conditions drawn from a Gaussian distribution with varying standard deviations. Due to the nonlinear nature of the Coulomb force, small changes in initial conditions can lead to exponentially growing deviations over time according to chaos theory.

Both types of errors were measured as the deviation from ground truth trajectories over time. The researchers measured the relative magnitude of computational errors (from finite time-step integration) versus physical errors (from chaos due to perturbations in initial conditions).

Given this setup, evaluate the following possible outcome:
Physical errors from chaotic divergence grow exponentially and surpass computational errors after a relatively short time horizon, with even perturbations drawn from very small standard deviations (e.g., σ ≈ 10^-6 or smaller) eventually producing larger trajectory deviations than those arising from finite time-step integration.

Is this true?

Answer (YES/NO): NO